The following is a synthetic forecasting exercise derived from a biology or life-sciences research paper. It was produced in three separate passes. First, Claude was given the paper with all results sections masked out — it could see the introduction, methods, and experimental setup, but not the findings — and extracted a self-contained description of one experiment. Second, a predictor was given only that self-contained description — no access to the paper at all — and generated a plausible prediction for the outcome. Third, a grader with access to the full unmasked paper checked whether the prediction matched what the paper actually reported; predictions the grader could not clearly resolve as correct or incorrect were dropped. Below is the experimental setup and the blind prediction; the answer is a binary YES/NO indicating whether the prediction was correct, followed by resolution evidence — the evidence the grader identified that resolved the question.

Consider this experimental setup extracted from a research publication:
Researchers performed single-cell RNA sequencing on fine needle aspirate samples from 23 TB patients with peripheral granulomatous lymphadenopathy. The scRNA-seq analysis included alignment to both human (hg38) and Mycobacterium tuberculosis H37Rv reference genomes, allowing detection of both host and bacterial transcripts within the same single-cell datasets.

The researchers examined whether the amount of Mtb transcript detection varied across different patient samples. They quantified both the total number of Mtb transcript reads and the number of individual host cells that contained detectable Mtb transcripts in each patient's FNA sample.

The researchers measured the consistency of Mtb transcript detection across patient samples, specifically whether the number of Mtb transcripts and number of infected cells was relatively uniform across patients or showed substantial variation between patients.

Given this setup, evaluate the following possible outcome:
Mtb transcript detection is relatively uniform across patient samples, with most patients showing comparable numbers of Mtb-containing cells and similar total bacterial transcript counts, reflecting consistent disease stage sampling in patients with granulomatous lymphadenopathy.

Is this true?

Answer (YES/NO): NO